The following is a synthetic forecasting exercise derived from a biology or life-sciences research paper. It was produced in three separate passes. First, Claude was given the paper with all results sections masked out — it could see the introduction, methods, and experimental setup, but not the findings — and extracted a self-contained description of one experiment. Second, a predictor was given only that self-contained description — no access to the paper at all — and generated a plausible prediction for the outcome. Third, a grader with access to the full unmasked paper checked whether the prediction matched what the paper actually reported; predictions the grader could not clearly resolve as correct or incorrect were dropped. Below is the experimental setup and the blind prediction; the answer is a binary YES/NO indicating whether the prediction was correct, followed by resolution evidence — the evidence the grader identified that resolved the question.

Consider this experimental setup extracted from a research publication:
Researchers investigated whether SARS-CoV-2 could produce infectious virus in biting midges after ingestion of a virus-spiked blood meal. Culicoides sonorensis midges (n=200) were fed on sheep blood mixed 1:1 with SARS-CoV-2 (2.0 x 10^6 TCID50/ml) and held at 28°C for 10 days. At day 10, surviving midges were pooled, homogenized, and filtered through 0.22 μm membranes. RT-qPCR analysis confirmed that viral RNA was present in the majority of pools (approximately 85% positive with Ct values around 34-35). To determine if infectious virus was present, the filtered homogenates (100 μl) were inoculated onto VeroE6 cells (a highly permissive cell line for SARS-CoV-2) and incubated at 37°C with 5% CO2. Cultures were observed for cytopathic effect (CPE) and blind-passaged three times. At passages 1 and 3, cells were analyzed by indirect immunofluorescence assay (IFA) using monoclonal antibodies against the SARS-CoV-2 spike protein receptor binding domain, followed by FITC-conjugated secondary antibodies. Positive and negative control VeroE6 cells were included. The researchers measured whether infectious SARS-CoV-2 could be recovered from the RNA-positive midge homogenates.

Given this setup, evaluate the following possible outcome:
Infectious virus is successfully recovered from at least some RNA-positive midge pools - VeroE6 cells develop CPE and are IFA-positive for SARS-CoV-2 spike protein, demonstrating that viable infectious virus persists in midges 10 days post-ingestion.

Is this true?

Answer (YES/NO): NO